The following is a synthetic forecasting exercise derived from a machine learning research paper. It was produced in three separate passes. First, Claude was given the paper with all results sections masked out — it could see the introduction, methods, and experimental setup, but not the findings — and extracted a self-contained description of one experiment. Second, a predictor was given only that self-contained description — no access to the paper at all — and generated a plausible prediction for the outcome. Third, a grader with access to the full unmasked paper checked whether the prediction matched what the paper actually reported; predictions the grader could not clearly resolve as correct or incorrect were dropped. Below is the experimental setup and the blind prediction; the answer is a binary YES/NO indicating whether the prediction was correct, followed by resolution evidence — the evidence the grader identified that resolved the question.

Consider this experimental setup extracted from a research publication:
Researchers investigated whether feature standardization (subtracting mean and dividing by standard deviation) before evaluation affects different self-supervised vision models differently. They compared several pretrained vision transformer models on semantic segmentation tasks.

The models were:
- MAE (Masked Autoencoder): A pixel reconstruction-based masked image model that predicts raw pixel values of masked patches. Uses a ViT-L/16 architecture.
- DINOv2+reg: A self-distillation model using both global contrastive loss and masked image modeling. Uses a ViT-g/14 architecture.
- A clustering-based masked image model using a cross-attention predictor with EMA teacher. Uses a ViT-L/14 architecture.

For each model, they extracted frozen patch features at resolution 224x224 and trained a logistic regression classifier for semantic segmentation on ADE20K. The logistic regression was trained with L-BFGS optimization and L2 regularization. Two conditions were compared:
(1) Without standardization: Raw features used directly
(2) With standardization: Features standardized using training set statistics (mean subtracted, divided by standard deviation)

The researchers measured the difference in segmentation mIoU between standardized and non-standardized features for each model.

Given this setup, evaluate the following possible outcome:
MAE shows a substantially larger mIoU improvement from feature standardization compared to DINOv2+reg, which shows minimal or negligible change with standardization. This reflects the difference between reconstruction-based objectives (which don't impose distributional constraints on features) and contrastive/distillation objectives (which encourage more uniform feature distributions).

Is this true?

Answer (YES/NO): YES